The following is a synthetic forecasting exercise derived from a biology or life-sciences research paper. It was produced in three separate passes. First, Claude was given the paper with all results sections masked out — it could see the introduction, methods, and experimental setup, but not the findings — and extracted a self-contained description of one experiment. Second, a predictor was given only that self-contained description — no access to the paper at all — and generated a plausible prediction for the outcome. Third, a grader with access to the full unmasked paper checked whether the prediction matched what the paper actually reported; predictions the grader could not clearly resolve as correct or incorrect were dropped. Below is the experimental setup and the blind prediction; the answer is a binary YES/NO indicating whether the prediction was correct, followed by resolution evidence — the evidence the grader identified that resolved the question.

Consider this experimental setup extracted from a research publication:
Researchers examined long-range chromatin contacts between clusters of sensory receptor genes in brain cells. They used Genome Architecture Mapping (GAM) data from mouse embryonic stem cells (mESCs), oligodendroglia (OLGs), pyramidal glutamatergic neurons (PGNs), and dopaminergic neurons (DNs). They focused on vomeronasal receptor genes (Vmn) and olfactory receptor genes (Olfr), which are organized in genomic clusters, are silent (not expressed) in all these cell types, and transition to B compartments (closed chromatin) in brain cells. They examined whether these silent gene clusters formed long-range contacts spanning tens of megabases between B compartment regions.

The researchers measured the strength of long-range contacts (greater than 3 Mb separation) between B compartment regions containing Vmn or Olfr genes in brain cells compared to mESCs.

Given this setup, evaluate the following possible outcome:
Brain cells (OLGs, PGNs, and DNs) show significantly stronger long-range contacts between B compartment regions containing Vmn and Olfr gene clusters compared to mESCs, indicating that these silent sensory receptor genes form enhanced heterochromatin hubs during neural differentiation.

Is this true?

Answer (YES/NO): YES